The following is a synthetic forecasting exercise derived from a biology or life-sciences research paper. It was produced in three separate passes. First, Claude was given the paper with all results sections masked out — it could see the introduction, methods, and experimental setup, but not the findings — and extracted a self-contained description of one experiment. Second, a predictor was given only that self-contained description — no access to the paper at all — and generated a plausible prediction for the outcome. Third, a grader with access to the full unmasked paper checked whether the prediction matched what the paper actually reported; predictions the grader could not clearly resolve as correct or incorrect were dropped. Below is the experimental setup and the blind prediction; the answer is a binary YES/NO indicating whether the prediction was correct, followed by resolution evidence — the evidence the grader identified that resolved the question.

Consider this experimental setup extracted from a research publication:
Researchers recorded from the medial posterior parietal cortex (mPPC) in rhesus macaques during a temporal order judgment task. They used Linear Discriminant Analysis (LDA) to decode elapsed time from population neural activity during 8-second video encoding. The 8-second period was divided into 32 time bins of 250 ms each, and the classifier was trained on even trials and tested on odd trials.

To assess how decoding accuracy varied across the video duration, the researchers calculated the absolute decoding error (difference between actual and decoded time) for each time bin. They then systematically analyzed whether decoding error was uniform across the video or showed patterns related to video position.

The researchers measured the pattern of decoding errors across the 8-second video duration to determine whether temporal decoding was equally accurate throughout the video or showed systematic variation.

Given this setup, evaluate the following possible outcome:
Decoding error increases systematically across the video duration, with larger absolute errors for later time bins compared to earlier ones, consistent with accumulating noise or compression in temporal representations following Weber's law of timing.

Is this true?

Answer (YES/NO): NO